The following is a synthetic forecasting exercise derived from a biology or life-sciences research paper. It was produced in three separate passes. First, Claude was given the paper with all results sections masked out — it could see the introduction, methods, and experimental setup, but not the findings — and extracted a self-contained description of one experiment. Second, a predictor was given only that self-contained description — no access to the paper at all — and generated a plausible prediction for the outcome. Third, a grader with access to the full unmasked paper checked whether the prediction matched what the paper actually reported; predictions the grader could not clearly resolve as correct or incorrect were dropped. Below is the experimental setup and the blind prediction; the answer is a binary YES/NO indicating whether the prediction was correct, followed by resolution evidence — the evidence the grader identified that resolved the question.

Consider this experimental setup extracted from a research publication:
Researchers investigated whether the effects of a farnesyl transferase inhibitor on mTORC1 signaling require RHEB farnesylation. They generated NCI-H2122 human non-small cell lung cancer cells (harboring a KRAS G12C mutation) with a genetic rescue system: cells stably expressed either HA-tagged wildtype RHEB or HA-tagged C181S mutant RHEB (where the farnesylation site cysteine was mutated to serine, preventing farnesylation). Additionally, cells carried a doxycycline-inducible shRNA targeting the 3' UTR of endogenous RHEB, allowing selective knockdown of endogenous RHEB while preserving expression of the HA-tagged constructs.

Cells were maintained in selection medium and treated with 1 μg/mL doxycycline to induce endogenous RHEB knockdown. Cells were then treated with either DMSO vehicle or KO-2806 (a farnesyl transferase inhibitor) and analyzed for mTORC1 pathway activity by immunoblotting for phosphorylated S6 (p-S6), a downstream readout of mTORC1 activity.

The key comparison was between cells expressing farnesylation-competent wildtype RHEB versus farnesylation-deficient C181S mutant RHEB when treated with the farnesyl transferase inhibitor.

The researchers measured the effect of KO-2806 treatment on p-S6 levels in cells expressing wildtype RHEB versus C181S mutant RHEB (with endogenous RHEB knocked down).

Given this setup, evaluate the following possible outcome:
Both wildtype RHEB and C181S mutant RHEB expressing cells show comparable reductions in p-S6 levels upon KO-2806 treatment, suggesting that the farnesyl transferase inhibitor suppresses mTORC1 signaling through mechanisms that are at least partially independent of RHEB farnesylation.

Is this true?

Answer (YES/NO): NO